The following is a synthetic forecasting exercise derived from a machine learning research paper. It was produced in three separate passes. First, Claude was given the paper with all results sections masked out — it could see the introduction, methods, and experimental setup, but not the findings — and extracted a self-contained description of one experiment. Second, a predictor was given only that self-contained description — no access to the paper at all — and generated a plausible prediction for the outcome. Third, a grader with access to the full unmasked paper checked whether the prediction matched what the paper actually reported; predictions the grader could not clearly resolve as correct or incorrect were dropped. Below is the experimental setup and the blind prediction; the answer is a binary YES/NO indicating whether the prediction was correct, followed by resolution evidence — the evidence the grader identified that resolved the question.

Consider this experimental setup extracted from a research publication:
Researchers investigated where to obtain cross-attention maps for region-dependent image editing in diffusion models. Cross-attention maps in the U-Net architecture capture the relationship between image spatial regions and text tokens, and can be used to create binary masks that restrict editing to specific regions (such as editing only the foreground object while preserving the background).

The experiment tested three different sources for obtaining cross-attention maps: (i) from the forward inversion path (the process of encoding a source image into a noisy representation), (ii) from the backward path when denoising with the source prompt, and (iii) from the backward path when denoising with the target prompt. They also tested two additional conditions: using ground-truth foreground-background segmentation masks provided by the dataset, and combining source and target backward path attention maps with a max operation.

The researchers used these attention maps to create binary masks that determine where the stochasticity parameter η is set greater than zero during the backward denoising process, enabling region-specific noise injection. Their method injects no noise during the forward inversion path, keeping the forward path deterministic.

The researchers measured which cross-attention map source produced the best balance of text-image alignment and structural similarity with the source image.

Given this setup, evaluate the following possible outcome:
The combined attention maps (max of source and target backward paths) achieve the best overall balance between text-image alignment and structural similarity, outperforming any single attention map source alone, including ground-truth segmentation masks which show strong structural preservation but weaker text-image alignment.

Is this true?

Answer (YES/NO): NO